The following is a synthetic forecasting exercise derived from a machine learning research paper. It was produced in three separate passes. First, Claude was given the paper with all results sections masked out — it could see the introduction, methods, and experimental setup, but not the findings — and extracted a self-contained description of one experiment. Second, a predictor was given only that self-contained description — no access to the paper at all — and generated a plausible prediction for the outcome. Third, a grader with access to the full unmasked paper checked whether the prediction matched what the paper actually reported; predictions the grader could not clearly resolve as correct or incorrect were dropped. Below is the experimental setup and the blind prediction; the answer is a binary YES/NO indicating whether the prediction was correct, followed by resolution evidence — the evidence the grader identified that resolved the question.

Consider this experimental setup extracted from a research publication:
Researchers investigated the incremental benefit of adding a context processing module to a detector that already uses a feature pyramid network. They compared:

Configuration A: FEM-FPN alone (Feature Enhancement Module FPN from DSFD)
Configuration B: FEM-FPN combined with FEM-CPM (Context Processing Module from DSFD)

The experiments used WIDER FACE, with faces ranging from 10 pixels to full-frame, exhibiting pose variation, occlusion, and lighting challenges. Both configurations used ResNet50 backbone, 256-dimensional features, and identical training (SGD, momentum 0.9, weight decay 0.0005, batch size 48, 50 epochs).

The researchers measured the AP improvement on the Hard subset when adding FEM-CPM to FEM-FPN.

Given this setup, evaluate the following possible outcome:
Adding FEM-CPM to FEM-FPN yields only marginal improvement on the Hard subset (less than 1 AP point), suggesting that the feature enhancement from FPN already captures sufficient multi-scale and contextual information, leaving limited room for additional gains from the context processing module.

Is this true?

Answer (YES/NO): YES